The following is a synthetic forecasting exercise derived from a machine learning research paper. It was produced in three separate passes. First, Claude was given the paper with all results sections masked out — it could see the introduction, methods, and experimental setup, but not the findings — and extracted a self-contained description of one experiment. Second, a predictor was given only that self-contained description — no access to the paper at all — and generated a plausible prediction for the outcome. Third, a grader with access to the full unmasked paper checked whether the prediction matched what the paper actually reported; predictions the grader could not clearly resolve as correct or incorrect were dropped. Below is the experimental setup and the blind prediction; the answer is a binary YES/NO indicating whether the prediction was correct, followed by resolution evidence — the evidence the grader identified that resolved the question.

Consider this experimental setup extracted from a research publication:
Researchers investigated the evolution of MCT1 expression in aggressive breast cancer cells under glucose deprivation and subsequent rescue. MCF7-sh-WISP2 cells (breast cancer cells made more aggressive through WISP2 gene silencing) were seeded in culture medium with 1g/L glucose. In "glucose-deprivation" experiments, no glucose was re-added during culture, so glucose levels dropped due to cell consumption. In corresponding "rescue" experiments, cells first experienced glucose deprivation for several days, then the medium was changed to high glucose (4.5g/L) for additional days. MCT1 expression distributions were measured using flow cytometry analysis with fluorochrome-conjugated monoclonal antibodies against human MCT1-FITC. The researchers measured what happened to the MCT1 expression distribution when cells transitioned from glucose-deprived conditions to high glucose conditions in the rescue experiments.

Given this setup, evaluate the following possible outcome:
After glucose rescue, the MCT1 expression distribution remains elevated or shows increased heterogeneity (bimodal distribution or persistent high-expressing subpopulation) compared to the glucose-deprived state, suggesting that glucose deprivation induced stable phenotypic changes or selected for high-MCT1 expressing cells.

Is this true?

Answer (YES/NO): NO